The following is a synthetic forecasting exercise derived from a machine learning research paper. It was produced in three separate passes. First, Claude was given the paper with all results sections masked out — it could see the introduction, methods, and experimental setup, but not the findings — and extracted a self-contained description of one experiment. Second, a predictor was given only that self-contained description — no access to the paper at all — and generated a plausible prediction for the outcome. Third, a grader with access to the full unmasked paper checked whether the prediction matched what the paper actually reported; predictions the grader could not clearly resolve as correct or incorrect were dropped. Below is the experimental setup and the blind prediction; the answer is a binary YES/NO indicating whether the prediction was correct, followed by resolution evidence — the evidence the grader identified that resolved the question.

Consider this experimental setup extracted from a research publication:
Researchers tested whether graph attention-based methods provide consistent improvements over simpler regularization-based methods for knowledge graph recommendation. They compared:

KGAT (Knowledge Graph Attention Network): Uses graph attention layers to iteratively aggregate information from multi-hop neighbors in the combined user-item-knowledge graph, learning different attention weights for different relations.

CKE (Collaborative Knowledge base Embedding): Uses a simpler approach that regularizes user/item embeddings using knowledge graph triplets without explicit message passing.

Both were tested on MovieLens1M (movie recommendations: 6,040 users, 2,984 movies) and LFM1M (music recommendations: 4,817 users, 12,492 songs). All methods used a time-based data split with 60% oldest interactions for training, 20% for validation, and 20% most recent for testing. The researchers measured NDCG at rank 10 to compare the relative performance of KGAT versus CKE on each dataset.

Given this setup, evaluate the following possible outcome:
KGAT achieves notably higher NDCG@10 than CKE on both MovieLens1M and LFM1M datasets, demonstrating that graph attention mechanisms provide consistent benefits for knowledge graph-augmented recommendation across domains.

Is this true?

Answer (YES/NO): NO